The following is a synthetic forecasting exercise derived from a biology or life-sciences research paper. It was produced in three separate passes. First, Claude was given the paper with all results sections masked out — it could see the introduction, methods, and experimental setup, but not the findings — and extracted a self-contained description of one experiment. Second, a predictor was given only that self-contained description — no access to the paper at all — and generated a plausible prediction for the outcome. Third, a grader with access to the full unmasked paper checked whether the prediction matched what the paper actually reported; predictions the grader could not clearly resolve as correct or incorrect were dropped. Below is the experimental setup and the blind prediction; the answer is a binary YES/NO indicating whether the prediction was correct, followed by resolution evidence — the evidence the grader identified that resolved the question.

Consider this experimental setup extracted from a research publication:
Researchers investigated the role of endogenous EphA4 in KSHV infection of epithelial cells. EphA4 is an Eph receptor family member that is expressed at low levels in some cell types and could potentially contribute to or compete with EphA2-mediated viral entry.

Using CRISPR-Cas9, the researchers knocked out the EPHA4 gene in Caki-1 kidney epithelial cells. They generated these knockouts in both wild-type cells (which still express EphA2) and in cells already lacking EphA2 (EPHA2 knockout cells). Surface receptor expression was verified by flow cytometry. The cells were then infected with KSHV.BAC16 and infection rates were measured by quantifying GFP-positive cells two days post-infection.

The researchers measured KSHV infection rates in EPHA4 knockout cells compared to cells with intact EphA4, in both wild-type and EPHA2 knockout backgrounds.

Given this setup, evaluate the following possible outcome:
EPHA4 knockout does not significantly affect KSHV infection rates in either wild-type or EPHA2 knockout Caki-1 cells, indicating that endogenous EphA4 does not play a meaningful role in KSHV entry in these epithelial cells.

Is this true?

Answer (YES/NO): NO